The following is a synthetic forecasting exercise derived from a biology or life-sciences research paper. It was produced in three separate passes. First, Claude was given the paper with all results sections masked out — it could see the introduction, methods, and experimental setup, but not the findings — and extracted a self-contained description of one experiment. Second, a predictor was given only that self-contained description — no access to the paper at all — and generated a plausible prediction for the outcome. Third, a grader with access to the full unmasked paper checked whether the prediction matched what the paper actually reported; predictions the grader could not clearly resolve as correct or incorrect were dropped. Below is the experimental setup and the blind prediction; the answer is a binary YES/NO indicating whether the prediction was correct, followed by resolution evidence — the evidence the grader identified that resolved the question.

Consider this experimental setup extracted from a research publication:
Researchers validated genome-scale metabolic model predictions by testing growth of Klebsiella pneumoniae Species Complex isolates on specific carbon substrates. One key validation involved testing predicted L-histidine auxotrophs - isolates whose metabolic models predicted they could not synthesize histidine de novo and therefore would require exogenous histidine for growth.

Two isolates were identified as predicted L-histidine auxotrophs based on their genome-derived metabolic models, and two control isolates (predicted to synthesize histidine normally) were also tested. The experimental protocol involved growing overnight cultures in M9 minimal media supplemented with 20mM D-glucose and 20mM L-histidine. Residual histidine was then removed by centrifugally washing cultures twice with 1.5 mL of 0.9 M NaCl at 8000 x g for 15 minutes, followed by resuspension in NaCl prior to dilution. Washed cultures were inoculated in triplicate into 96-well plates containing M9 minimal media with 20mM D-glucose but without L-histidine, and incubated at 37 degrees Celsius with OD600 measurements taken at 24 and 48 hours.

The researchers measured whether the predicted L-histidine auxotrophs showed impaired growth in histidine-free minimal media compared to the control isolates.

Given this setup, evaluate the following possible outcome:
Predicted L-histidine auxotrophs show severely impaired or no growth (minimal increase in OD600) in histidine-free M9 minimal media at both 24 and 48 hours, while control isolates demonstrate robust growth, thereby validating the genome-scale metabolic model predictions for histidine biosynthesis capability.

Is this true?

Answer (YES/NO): YES